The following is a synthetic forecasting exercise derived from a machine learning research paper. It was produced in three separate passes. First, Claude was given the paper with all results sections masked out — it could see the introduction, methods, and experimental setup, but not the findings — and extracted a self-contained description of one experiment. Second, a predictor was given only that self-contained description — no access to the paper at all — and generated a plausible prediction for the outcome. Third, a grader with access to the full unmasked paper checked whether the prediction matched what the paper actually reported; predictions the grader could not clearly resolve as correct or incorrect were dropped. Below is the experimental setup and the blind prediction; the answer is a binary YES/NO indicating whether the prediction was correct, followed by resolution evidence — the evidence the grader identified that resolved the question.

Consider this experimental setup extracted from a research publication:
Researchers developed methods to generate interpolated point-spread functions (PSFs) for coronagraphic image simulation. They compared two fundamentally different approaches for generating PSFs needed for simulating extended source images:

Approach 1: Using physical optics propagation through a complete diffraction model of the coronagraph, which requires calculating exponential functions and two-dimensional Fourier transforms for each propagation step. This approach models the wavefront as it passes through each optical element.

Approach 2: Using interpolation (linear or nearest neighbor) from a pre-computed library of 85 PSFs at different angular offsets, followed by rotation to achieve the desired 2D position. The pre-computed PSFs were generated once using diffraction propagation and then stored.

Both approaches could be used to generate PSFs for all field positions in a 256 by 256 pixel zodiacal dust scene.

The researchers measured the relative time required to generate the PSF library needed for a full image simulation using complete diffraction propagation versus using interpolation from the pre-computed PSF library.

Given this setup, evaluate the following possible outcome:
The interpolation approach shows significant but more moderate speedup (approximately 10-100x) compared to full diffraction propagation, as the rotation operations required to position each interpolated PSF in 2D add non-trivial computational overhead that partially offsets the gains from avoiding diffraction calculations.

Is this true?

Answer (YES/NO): NO